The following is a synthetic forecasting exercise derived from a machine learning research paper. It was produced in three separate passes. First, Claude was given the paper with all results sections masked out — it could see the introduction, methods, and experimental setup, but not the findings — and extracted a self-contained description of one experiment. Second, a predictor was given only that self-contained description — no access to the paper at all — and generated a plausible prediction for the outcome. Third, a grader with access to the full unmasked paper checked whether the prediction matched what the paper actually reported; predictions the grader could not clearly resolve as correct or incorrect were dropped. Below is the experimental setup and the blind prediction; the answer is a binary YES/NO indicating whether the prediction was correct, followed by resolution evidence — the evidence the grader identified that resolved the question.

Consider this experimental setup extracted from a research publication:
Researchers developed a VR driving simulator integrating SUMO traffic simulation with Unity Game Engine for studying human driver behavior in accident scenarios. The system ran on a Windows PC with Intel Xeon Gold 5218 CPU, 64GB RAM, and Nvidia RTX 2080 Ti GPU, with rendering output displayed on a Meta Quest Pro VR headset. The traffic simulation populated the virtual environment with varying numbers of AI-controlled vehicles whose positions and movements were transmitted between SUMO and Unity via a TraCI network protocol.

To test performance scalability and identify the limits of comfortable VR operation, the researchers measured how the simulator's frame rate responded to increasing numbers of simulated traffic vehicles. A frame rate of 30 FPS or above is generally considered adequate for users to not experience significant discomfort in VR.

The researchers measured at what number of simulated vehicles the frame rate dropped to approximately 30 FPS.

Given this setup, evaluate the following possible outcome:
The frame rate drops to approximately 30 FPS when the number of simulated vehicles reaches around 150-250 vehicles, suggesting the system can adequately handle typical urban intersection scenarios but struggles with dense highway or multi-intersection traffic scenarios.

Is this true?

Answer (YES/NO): NO